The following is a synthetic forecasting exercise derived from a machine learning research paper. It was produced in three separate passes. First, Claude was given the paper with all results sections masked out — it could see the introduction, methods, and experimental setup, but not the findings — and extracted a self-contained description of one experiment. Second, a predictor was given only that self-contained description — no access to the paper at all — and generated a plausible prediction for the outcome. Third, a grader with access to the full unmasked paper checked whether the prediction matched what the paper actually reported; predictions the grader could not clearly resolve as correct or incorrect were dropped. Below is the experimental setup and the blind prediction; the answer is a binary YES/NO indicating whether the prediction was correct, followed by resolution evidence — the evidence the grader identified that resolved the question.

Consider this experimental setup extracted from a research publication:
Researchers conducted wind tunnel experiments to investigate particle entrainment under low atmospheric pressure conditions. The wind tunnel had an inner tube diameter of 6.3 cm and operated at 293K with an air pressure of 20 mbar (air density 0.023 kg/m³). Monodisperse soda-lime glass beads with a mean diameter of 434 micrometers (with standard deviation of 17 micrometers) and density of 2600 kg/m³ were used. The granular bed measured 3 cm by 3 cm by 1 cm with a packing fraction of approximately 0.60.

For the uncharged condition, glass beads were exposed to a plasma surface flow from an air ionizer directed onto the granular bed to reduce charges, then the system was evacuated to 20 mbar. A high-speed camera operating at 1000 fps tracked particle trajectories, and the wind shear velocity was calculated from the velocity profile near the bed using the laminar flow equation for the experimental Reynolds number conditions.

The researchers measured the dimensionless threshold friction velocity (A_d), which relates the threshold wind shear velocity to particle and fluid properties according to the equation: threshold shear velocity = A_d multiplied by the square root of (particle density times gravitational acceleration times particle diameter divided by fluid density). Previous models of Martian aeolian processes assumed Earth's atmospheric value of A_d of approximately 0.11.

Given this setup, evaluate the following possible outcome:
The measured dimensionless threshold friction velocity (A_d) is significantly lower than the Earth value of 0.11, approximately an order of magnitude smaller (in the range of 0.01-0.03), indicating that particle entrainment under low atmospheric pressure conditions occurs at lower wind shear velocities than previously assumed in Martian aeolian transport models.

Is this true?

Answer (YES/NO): NO